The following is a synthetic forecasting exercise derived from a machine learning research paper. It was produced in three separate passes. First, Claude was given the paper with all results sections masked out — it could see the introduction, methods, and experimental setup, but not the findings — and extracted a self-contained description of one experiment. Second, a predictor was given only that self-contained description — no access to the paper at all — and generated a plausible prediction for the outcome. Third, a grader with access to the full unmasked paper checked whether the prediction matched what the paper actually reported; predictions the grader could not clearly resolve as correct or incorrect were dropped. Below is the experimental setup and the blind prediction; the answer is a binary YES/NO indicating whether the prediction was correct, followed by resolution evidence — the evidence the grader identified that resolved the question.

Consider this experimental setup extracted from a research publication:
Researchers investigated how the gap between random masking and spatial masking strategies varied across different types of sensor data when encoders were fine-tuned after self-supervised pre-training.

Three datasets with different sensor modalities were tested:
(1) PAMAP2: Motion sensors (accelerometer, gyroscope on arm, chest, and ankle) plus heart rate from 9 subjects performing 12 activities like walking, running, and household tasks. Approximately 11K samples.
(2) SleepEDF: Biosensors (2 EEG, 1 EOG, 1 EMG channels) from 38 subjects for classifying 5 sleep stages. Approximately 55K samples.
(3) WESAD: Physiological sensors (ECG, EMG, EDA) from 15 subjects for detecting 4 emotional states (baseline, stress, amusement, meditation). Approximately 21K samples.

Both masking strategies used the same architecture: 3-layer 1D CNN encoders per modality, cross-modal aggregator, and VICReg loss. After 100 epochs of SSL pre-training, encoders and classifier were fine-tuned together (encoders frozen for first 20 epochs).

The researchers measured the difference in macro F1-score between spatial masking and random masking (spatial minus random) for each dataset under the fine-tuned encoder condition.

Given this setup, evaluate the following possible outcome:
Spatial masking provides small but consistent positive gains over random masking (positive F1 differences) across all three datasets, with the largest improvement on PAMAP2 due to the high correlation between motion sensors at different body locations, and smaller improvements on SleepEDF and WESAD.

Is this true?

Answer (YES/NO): NO